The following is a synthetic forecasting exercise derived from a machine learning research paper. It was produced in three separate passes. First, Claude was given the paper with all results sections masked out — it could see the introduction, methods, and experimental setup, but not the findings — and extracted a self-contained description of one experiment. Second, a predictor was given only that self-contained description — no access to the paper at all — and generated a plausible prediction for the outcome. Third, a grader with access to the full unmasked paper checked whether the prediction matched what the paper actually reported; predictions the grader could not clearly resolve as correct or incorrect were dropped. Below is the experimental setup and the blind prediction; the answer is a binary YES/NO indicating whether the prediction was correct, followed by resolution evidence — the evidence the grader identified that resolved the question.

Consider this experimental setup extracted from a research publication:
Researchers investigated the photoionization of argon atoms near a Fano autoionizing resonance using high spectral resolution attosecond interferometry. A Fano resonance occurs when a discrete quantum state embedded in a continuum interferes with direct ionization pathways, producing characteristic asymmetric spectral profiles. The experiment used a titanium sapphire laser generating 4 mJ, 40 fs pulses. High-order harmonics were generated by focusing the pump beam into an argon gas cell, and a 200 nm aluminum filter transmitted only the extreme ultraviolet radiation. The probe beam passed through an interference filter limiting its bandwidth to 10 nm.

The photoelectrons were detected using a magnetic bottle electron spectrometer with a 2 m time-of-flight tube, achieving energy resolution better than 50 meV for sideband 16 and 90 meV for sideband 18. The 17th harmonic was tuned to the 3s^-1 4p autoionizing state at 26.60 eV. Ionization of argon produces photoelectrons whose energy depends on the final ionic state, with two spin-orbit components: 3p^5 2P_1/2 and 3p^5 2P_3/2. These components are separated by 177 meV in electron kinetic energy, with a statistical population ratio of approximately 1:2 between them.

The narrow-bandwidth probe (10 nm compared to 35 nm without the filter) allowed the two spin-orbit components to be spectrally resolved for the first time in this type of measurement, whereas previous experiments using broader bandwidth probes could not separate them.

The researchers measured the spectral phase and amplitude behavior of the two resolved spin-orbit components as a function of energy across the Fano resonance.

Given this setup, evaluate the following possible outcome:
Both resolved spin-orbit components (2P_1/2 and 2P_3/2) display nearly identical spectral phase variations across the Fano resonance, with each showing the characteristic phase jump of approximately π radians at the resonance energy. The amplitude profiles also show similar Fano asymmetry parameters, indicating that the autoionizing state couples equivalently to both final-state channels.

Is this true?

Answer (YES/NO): NO